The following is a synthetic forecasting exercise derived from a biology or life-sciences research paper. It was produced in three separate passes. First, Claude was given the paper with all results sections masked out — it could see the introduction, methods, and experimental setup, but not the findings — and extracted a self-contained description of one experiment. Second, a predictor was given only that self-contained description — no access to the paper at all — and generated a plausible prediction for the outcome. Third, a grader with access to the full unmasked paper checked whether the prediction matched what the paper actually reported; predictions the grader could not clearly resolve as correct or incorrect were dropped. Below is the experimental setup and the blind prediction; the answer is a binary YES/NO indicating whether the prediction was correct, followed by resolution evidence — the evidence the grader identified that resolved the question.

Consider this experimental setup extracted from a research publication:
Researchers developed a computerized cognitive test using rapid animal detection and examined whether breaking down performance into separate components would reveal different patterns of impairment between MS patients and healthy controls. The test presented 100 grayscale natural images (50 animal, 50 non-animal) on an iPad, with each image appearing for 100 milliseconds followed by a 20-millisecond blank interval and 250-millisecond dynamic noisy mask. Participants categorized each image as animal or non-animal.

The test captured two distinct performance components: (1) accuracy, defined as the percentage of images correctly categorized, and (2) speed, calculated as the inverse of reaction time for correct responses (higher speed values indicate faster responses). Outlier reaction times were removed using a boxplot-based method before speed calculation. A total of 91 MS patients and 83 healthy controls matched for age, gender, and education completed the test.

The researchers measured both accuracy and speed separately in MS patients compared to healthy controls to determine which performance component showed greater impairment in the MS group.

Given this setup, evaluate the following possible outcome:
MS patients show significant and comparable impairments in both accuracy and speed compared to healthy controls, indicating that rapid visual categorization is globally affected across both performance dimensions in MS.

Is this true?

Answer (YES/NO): NO